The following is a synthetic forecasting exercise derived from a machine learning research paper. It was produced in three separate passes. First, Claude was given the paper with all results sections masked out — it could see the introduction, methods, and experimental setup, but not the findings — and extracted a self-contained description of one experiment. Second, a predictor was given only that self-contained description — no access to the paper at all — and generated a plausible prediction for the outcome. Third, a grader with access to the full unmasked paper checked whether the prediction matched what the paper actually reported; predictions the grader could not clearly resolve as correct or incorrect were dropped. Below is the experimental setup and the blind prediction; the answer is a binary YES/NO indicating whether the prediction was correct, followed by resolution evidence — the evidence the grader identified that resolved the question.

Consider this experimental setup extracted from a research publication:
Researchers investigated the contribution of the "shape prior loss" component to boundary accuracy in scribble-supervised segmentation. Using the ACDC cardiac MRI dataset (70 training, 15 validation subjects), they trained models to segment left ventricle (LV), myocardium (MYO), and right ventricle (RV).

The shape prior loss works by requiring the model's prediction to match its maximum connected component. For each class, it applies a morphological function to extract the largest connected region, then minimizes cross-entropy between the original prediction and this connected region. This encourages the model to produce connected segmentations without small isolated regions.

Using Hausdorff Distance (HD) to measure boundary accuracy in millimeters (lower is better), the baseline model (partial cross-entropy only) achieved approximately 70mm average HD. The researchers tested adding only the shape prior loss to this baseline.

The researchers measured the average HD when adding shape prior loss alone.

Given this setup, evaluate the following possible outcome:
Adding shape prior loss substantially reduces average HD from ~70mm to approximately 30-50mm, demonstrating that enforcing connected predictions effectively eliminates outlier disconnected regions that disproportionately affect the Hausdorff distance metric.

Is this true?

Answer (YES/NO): NO